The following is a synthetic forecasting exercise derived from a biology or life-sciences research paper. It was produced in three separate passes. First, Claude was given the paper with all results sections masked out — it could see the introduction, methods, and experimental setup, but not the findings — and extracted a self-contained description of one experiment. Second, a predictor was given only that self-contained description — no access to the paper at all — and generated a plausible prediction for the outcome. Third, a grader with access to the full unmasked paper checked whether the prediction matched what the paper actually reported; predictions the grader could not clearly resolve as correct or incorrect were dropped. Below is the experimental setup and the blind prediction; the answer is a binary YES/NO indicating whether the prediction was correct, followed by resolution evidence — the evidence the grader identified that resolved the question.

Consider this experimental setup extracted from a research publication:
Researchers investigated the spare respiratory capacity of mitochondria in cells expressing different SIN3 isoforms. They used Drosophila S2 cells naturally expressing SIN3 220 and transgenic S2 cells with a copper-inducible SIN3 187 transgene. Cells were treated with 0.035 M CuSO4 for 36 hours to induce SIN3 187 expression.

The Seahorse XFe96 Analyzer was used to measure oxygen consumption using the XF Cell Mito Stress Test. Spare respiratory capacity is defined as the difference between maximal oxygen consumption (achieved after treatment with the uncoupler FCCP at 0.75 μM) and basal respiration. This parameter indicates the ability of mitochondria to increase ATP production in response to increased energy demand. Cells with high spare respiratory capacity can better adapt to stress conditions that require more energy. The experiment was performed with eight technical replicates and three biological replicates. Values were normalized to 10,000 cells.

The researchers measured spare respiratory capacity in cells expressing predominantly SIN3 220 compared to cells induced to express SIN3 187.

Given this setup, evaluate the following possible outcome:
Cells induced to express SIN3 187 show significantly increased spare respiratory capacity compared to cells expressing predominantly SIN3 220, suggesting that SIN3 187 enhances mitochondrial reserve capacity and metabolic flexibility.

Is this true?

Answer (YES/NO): YES